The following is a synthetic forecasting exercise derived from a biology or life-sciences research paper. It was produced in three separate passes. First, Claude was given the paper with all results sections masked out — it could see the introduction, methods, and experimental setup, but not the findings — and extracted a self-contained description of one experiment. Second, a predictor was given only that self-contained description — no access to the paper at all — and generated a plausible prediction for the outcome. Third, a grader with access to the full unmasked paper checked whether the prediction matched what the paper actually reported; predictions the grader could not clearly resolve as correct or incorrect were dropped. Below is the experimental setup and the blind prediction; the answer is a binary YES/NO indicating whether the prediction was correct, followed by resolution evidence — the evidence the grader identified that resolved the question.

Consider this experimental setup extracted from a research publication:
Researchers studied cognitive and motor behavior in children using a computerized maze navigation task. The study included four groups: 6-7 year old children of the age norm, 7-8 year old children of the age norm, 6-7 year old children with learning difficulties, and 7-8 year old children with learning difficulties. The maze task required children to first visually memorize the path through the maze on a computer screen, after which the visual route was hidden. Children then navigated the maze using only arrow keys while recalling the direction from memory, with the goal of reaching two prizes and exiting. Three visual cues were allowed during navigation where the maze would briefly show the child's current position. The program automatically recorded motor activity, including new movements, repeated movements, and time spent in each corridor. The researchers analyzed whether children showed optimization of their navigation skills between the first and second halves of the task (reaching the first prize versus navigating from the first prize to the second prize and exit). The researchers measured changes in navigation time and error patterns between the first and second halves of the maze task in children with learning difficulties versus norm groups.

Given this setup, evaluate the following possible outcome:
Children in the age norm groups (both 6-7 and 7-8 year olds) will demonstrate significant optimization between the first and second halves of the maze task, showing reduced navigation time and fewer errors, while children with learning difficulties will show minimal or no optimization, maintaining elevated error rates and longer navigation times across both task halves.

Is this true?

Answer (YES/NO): YES